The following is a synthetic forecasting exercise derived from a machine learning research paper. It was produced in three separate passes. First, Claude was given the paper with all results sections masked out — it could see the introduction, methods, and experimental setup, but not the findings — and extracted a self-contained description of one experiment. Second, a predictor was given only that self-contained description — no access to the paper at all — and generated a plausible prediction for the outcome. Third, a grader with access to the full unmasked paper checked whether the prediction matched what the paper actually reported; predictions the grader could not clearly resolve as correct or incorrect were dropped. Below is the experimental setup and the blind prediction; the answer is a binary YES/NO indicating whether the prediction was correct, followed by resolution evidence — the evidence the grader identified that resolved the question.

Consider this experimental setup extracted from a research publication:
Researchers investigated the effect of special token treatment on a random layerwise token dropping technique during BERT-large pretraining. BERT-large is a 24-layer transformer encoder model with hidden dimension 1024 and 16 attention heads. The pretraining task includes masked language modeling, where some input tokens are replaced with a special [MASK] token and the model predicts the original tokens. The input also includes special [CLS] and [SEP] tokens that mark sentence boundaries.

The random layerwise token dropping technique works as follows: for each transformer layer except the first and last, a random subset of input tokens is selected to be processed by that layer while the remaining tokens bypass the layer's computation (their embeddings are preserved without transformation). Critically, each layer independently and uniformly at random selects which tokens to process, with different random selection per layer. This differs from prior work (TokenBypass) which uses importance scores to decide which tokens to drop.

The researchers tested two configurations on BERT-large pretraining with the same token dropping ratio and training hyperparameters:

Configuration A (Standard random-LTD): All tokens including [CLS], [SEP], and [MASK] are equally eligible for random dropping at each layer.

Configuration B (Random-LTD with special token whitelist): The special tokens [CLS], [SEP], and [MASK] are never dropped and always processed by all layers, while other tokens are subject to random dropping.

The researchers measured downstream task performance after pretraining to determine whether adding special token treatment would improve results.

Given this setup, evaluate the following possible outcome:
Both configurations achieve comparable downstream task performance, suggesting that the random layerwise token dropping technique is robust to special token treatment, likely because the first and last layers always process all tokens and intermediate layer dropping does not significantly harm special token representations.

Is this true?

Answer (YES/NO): YES